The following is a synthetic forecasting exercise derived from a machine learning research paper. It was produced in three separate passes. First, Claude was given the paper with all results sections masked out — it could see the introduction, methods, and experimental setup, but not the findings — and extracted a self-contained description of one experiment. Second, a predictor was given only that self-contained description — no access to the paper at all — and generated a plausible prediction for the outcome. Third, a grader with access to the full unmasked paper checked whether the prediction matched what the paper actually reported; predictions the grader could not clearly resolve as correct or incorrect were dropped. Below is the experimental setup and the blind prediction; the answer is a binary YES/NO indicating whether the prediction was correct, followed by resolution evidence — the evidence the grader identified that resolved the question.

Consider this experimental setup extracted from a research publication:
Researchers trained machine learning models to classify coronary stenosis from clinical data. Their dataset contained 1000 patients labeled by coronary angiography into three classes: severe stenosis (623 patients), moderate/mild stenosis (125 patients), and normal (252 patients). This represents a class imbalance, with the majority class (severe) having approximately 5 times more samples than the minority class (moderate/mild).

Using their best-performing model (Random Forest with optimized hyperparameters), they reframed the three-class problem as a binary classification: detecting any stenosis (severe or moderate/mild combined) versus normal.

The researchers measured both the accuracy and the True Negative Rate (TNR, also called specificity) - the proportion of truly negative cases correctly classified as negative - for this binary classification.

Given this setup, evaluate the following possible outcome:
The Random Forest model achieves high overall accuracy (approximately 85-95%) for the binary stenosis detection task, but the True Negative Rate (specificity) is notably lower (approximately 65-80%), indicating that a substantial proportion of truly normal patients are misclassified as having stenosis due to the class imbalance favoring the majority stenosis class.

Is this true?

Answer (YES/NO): NO